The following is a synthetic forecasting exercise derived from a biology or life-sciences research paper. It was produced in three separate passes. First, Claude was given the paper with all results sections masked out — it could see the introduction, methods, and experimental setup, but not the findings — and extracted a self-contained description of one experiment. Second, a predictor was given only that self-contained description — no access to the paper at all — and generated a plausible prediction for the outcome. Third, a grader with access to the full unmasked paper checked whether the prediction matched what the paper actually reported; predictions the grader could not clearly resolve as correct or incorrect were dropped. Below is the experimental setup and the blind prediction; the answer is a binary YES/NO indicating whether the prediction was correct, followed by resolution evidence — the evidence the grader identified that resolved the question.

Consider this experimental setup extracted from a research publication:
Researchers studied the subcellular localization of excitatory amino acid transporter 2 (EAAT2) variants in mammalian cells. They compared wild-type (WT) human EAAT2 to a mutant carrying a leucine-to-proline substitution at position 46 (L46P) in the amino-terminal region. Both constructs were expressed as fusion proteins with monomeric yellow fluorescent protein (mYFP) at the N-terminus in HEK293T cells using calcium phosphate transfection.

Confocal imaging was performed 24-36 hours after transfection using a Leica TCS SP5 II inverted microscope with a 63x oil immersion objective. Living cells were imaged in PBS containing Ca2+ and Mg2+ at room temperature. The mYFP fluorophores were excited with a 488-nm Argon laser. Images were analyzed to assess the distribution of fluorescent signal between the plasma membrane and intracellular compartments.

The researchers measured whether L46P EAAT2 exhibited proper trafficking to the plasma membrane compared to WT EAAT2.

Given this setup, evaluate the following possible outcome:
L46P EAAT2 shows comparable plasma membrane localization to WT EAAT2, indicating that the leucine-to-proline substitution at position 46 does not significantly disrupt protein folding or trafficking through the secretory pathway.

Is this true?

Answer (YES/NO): YES